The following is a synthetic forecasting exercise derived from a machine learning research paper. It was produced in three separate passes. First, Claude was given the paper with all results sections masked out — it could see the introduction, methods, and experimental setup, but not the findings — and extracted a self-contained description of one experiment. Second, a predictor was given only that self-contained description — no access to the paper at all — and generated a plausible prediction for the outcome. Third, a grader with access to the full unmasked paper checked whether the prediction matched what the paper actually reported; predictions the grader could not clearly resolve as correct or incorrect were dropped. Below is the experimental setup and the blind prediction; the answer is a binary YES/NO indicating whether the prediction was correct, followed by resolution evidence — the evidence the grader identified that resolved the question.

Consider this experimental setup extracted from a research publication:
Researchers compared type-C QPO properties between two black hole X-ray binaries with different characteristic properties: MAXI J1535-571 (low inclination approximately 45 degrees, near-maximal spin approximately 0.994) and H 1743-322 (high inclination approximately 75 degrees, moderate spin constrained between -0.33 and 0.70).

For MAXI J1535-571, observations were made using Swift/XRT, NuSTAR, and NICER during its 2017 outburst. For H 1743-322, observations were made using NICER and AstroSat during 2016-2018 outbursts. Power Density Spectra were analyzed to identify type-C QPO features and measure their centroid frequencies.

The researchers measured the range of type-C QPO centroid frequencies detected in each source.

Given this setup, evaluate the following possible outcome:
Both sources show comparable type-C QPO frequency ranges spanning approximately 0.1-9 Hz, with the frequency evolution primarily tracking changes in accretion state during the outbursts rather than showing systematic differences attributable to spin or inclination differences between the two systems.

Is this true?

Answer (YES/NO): NO